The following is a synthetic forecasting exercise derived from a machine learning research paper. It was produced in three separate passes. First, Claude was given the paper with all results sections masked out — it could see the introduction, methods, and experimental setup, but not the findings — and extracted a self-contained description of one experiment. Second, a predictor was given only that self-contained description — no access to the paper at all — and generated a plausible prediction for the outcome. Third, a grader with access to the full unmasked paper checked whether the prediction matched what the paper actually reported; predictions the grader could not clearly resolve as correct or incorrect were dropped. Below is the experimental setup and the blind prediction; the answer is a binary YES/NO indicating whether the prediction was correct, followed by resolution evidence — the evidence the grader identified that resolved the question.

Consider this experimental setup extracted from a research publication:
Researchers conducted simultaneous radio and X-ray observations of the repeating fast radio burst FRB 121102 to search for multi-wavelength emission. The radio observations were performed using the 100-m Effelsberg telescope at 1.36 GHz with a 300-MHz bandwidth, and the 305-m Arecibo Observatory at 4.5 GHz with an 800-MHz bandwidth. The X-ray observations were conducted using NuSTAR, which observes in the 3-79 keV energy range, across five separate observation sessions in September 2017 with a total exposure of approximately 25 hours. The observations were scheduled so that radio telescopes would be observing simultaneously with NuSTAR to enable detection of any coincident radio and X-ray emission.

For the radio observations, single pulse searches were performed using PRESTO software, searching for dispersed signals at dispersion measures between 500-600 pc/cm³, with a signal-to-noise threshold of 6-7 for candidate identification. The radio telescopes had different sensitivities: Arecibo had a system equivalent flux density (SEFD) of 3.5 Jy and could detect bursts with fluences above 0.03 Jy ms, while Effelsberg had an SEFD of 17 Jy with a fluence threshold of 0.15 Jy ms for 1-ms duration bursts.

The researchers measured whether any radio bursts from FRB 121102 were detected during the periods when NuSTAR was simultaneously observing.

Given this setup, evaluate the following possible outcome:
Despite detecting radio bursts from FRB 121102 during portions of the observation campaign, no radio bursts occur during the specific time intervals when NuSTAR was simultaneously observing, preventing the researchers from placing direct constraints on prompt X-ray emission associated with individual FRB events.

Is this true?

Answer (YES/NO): NO